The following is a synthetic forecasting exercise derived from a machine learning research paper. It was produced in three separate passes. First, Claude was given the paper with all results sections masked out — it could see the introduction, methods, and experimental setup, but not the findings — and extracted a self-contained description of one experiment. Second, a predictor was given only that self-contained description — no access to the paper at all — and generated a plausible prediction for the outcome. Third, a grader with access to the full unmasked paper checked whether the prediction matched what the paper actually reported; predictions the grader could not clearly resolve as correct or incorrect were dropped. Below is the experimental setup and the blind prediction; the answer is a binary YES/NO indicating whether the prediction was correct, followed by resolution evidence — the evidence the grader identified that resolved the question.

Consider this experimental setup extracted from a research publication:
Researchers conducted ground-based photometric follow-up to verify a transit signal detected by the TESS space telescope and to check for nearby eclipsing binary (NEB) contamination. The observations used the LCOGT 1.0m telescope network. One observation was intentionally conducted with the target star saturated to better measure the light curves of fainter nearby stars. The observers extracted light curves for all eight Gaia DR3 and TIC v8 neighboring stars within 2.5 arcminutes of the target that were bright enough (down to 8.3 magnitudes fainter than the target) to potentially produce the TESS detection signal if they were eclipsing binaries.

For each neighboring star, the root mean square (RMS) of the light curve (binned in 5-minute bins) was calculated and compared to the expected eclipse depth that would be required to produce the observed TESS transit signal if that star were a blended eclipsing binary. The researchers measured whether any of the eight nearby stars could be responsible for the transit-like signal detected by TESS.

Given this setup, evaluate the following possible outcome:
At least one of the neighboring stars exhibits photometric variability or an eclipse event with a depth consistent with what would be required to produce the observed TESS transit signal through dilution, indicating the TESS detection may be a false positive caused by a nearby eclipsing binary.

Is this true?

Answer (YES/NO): NO